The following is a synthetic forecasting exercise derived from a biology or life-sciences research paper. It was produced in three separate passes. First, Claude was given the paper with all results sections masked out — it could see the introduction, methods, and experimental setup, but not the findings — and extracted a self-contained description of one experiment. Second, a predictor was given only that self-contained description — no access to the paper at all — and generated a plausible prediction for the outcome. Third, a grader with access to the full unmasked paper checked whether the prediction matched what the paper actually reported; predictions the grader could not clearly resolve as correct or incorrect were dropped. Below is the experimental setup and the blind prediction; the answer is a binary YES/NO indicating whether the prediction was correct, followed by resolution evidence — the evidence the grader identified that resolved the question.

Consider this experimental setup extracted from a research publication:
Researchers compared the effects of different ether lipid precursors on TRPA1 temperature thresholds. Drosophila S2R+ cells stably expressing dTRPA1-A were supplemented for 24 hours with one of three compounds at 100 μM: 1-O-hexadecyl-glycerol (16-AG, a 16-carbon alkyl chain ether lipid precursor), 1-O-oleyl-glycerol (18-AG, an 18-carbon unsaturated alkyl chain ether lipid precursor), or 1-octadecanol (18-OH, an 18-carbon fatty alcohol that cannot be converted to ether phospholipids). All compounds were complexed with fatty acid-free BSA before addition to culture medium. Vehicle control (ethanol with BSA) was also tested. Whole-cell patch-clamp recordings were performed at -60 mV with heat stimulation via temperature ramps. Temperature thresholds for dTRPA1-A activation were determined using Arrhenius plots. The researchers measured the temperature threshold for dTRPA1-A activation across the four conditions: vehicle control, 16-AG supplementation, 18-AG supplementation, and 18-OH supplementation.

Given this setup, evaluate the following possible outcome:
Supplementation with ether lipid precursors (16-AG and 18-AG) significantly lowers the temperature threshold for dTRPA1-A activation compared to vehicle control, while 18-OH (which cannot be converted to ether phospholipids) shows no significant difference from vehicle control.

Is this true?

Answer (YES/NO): NO